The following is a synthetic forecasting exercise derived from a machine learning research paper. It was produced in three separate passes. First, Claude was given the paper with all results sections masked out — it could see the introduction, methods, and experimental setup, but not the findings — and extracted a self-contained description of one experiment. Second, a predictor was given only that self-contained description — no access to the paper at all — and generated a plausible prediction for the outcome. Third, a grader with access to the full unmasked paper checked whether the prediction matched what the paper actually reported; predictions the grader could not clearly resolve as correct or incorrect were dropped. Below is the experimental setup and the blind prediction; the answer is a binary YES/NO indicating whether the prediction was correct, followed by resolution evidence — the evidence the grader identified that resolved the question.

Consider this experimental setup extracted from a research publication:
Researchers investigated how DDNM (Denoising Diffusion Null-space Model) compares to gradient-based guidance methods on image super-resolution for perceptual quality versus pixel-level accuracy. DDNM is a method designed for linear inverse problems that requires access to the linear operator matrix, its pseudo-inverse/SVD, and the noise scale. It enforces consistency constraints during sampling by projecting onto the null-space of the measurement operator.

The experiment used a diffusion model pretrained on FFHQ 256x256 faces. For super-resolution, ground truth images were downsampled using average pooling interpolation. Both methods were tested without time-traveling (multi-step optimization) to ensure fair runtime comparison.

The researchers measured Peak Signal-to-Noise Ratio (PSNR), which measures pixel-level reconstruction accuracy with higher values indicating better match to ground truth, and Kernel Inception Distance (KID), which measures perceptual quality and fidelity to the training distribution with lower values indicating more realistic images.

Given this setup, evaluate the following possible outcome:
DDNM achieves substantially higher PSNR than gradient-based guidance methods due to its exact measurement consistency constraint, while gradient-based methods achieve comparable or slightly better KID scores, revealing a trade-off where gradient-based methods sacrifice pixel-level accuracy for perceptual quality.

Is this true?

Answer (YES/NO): YES